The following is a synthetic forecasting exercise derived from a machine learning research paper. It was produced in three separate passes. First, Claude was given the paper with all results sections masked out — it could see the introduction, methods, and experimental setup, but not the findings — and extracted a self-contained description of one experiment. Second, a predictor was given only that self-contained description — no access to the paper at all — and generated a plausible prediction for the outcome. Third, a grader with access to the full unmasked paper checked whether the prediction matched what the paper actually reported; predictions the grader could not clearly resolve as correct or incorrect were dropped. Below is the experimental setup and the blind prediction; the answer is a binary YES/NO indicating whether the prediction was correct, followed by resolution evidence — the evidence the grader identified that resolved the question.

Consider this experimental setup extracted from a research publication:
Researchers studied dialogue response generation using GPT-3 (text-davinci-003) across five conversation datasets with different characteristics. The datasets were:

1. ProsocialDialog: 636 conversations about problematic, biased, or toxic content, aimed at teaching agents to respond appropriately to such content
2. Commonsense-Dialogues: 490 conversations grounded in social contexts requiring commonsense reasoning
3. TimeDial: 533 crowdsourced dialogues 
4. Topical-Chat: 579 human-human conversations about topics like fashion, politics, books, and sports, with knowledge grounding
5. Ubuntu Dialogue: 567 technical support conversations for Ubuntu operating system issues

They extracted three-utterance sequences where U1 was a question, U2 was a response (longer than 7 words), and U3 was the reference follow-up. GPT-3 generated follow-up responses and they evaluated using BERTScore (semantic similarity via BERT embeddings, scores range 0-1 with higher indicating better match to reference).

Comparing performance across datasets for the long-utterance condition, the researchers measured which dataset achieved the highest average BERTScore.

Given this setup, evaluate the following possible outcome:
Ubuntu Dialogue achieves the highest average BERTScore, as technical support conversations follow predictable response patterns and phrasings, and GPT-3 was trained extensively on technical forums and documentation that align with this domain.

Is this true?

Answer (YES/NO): NO